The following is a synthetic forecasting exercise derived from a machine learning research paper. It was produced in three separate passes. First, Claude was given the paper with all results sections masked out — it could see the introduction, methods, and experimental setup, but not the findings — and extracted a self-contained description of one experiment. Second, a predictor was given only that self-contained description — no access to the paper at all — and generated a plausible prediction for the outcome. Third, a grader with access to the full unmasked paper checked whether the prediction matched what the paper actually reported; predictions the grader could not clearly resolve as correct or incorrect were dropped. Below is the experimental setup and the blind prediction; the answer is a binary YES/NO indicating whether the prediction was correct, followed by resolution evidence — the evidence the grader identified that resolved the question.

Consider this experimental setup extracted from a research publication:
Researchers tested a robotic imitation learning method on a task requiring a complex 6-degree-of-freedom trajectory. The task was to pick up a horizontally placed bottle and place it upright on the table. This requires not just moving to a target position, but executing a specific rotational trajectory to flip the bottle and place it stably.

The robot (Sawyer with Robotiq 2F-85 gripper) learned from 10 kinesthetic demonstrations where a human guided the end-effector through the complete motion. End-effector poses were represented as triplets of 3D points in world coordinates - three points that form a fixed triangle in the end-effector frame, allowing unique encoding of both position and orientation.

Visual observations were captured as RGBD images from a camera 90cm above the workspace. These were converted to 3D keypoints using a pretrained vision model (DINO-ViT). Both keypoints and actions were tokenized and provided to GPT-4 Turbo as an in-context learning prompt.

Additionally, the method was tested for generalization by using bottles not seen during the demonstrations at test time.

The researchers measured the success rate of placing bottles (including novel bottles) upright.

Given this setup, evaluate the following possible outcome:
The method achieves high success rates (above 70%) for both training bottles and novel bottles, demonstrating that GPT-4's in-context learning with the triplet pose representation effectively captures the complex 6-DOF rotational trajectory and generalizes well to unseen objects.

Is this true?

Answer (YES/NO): NO